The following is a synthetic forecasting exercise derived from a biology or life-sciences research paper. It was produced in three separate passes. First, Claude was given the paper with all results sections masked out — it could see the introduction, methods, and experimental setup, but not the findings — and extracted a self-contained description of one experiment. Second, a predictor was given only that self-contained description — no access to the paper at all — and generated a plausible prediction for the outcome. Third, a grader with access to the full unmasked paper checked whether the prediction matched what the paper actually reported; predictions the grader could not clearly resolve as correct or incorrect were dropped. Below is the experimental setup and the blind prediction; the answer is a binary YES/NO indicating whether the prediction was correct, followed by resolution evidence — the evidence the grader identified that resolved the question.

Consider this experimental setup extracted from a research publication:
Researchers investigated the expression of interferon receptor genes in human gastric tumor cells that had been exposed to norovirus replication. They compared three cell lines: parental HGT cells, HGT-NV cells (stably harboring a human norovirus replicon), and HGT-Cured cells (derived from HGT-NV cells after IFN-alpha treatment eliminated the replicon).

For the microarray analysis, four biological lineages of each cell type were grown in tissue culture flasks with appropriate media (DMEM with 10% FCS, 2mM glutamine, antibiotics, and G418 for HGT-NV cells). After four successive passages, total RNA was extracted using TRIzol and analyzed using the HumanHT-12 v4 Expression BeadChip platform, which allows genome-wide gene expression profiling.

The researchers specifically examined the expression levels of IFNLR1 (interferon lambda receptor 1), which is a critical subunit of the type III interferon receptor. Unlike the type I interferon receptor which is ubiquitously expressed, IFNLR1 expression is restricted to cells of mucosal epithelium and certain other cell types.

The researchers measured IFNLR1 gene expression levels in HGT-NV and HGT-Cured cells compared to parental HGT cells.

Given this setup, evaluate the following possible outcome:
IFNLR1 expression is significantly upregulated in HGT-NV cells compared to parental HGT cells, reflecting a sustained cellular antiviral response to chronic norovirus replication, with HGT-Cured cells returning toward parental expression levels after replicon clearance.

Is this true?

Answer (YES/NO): NO